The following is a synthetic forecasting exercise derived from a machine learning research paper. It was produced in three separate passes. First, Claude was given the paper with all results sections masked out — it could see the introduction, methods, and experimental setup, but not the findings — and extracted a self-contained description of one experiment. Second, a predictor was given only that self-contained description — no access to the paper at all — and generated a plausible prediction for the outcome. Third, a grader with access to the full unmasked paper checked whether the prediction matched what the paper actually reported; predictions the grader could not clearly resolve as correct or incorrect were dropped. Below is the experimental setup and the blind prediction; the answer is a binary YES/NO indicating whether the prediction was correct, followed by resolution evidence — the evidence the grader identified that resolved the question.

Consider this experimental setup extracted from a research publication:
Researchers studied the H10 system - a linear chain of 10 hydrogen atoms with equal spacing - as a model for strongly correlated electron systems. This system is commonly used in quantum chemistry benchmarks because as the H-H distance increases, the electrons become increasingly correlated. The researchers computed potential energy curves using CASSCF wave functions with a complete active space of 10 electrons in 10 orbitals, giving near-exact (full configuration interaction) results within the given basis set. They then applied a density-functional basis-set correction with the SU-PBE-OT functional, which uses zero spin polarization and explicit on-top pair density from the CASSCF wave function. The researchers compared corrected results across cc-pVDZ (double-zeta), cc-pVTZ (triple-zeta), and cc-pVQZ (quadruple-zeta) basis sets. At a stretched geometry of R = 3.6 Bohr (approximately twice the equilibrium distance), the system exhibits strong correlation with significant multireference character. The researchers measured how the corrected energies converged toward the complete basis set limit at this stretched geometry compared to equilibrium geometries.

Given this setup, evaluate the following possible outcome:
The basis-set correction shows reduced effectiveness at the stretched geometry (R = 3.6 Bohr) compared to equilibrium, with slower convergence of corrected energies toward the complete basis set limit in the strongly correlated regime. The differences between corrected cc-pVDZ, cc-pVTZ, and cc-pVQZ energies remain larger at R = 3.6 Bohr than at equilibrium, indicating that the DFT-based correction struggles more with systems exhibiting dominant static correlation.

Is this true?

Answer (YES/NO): NO